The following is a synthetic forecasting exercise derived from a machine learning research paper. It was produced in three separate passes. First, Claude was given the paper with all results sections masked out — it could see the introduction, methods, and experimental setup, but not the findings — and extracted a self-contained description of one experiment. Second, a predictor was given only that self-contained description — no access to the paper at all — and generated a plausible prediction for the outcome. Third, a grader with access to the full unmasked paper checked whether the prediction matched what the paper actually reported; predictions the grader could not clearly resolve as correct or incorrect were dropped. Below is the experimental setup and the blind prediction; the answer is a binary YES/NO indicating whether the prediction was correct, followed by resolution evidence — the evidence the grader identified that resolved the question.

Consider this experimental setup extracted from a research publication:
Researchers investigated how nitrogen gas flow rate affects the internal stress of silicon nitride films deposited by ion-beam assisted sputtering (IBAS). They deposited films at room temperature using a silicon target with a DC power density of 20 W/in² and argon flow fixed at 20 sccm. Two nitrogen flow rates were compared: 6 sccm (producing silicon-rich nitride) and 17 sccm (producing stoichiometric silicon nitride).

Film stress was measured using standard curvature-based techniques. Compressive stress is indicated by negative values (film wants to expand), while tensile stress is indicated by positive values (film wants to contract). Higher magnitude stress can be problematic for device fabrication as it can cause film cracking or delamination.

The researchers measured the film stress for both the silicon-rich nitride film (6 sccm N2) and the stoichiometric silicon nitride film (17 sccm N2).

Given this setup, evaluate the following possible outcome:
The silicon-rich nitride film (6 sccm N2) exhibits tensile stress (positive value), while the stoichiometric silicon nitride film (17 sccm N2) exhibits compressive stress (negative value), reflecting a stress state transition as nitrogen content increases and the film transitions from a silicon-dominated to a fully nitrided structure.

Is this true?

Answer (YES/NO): NO